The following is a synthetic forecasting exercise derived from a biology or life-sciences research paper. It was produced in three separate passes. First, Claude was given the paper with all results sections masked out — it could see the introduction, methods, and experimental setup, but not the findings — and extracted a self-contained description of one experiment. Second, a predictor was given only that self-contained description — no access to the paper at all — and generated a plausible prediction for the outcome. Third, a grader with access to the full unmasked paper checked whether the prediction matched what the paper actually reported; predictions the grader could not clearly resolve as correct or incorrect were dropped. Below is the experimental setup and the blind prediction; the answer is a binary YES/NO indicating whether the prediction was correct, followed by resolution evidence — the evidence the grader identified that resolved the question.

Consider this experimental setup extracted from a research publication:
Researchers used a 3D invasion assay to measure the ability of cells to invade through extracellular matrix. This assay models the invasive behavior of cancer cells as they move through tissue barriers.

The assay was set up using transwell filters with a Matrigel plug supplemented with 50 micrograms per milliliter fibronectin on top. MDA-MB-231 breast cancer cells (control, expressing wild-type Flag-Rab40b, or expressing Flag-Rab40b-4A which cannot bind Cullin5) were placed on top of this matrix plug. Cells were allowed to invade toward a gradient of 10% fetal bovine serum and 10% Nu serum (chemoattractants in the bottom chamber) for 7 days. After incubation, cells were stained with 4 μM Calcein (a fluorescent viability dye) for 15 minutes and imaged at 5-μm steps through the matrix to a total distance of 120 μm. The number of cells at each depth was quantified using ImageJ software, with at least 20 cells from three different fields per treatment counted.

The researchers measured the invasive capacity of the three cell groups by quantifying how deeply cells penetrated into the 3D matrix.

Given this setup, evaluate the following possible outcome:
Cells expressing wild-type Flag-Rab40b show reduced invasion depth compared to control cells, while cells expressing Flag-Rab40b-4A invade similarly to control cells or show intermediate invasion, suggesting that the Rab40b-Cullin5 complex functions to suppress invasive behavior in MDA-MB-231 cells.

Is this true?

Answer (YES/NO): NO